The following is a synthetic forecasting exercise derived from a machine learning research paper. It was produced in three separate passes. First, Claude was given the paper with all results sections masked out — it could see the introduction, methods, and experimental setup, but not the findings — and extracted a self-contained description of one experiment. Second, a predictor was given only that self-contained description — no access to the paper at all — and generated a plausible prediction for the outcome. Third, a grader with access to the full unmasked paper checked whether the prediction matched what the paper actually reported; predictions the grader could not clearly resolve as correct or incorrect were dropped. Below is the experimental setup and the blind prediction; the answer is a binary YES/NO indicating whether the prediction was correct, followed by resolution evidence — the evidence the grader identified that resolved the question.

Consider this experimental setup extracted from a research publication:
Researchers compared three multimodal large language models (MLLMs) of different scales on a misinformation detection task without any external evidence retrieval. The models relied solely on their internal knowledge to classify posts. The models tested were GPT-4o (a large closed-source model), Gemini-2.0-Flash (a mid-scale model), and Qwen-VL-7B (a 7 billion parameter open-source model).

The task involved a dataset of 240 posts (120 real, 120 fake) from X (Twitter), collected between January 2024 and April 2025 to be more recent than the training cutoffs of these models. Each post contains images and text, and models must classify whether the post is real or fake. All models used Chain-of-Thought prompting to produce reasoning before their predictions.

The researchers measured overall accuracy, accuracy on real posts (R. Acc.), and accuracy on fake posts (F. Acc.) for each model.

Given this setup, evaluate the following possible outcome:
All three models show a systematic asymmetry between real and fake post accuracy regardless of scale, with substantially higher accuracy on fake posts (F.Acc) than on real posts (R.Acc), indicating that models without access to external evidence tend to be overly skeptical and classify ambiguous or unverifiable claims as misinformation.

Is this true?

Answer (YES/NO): NO